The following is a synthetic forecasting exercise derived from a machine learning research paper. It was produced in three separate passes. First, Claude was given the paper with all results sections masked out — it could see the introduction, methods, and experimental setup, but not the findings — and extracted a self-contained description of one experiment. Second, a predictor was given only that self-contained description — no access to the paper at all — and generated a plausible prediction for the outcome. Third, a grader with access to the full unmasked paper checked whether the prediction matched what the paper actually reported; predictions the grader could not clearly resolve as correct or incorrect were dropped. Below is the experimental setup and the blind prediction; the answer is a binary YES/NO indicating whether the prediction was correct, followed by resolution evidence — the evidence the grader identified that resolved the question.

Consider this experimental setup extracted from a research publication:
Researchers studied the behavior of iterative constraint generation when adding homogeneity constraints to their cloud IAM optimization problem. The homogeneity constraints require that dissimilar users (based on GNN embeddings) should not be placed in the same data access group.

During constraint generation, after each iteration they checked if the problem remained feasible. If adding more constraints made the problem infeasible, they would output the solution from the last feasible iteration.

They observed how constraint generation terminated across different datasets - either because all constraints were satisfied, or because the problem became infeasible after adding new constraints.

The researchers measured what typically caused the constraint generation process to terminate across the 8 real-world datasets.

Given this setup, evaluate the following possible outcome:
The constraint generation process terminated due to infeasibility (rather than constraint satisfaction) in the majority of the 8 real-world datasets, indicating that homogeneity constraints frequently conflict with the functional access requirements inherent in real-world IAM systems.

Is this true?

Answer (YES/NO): YES